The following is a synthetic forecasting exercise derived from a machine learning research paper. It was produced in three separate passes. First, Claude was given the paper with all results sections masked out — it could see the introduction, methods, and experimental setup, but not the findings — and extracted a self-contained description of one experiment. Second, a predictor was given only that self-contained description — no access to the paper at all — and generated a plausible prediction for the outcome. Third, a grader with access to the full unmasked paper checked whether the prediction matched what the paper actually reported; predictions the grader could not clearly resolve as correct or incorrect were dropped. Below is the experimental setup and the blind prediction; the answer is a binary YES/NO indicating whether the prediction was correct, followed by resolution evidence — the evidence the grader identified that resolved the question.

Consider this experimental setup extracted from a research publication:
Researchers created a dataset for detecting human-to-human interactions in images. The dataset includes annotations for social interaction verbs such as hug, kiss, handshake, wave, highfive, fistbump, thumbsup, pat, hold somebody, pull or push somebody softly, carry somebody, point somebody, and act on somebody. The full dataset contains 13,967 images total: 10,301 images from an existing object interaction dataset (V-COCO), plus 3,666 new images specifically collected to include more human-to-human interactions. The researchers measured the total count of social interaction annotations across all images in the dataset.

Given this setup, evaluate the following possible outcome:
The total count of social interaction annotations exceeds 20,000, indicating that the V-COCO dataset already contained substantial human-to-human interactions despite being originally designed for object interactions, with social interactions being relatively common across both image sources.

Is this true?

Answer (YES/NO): NO